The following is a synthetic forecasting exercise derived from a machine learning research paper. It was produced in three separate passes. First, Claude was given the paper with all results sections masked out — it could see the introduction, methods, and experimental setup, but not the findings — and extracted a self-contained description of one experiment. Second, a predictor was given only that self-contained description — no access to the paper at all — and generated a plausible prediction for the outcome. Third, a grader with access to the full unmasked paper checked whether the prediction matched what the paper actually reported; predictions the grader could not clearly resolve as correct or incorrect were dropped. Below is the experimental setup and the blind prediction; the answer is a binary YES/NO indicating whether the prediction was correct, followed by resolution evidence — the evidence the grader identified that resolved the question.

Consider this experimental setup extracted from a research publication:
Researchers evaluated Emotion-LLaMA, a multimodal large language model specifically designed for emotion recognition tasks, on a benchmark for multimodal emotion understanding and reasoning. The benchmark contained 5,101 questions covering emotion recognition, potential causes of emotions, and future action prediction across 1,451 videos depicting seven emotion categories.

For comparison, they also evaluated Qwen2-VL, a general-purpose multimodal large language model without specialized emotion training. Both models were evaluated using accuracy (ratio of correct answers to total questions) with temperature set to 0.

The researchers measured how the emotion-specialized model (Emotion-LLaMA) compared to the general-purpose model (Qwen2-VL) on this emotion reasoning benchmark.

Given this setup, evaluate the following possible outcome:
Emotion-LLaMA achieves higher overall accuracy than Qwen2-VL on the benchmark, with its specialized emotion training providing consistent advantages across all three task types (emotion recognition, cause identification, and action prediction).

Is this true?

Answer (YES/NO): NO